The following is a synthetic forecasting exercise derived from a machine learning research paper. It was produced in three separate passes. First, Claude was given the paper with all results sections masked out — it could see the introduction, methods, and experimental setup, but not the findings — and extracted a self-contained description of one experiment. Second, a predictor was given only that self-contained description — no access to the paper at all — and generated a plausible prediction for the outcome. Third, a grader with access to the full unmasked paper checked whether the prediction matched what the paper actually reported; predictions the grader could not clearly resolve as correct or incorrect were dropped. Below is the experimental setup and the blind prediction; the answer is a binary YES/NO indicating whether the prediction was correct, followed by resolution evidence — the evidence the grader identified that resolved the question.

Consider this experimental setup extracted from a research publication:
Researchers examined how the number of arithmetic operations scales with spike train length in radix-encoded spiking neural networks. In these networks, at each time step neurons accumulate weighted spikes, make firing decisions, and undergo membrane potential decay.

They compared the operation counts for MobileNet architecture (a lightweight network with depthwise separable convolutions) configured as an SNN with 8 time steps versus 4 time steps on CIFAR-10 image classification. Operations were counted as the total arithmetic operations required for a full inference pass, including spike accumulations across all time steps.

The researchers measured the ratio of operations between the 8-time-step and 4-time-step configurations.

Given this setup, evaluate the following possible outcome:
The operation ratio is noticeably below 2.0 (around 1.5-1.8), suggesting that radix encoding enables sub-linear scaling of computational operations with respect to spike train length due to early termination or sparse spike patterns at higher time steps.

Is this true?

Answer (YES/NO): NO